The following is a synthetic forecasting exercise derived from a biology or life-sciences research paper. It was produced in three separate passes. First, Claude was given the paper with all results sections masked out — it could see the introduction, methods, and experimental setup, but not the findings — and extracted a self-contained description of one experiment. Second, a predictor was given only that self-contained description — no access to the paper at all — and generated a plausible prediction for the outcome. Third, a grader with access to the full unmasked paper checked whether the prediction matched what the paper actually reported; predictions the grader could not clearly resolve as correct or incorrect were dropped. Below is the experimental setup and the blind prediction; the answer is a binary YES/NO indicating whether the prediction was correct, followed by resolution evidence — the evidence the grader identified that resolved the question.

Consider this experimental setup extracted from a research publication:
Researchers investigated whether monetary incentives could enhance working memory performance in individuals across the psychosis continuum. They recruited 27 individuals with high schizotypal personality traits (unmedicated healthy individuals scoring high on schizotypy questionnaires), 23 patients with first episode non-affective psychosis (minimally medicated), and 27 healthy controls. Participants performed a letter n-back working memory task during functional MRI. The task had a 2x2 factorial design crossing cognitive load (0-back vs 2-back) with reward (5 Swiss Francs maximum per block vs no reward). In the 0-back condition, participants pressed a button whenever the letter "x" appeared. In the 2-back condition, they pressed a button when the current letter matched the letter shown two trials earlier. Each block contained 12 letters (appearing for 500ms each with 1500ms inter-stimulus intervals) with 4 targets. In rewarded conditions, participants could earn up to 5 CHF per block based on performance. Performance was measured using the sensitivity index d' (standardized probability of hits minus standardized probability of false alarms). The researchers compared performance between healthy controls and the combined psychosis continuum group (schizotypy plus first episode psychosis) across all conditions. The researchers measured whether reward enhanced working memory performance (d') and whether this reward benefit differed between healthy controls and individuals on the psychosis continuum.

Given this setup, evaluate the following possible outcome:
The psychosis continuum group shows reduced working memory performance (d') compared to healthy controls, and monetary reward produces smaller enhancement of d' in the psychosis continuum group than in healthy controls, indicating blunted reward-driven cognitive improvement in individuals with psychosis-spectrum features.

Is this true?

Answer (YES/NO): NO